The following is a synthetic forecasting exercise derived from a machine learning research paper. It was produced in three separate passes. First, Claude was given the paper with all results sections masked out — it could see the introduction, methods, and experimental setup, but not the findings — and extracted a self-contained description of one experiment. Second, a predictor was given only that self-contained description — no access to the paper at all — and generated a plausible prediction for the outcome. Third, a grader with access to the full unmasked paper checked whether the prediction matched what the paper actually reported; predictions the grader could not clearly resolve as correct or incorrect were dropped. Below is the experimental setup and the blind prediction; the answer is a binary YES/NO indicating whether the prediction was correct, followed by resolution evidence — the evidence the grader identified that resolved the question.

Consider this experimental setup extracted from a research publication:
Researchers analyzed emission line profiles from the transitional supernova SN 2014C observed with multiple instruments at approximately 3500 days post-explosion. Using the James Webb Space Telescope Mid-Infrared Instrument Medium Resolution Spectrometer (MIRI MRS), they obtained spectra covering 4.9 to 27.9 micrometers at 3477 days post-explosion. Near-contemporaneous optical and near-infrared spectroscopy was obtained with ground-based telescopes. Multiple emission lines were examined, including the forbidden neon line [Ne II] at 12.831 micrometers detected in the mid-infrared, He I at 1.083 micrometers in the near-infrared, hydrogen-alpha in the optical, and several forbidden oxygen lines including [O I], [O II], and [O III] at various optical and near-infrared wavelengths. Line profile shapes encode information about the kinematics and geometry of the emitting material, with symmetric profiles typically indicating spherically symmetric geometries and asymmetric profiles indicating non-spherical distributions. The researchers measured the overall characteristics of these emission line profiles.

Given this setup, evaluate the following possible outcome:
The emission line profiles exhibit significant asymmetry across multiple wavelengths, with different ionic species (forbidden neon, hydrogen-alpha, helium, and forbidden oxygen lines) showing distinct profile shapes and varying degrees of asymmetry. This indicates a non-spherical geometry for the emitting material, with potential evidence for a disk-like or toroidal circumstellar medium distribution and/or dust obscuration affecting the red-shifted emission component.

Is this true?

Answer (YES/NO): NO